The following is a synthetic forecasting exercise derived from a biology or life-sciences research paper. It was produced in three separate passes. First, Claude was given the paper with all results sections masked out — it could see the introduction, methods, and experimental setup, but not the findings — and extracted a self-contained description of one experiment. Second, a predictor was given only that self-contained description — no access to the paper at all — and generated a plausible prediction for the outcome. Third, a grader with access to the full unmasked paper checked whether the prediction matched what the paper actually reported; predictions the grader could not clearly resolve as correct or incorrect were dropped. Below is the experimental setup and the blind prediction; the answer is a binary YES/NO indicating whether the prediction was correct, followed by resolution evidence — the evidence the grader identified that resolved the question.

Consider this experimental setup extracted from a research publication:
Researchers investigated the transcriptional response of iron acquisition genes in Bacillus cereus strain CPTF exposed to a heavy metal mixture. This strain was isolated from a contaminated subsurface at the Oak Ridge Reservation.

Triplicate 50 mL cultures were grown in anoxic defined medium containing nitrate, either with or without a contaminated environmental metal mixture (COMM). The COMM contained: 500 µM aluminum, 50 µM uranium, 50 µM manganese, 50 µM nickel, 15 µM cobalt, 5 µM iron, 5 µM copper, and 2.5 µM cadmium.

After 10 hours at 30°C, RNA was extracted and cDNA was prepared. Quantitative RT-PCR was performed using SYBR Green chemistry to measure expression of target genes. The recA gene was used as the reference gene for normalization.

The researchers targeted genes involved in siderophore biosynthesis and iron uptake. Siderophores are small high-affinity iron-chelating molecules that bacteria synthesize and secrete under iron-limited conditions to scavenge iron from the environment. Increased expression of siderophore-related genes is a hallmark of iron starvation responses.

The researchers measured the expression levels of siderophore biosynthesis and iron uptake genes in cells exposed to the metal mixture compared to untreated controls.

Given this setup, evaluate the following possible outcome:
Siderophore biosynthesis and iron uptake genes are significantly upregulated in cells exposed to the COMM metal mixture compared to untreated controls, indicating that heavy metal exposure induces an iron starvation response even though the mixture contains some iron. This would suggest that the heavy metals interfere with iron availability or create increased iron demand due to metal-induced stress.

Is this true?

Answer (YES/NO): NO